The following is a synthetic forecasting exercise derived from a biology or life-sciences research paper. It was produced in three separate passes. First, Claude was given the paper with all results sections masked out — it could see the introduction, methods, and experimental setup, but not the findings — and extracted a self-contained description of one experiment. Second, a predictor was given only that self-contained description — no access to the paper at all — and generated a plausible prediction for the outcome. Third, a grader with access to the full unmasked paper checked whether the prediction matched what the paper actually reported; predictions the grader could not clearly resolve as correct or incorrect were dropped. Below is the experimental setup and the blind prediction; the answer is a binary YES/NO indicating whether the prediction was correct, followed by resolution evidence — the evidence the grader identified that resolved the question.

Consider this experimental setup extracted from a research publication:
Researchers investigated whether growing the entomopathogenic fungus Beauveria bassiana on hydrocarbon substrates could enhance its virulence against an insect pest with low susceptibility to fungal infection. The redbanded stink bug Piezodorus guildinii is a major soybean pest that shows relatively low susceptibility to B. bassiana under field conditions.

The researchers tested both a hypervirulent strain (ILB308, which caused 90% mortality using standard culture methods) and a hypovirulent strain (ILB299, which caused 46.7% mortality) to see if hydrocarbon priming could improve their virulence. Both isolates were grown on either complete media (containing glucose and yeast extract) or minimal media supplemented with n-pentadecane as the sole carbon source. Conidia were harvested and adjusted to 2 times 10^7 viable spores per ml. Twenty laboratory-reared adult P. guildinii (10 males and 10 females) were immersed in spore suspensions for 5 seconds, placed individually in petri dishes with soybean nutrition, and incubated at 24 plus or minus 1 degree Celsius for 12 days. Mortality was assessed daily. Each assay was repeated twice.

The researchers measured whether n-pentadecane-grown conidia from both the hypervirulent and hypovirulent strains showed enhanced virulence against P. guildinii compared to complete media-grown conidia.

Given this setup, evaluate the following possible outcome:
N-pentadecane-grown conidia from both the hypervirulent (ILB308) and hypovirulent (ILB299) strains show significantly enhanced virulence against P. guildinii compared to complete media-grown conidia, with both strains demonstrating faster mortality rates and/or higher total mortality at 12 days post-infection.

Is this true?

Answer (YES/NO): YES